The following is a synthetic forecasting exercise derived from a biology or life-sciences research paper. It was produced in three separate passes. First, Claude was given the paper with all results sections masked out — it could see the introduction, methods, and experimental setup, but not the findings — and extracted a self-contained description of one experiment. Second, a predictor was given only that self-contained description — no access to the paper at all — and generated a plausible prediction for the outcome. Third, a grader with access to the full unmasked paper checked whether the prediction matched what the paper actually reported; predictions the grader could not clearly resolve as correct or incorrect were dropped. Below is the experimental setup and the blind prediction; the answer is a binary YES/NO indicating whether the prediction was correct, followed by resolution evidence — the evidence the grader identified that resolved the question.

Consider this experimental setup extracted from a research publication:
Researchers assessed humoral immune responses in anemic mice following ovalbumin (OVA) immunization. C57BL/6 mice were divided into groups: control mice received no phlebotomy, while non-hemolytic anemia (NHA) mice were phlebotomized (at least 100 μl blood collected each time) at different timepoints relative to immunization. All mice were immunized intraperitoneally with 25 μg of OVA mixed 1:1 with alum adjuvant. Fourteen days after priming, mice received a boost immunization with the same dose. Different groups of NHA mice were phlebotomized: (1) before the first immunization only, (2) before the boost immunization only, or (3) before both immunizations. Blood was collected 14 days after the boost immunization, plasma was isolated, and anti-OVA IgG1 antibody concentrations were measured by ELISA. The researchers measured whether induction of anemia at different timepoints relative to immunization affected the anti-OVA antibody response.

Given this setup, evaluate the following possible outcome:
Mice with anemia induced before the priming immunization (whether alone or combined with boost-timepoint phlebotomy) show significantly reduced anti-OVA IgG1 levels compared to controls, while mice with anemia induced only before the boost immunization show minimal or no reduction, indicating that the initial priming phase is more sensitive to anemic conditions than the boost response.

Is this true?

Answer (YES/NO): NO